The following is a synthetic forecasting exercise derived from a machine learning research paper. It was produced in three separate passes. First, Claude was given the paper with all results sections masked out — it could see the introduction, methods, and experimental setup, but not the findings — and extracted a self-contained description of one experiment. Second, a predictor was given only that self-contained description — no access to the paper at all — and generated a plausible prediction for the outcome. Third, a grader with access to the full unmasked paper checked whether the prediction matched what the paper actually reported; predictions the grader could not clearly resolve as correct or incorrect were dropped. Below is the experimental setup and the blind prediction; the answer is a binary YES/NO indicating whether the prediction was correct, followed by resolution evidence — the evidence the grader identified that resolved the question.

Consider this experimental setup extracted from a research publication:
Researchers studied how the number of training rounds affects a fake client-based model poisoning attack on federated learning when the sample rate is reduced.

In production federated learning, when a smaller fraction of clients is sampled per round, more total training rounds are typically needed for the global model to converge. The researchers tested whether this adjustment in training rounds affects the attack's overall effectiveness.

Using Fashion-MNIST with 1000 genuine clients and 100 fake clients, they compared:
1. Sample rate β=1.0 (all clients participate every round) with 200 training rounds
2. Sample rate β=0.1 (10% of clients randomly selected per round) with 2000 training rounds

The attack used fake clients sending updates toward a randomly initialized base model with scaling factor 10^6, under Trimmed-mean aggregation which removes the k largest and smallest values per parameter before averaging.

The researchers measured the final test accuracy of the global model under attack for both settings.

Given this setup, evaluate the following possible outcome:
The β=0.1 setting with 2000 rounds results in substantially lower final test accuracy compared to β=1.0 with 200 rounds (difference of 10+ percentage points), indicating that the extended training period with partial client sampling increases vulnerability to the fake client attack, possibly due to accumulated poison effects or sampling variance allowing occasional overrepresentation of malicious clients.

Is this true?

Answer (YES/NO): NO